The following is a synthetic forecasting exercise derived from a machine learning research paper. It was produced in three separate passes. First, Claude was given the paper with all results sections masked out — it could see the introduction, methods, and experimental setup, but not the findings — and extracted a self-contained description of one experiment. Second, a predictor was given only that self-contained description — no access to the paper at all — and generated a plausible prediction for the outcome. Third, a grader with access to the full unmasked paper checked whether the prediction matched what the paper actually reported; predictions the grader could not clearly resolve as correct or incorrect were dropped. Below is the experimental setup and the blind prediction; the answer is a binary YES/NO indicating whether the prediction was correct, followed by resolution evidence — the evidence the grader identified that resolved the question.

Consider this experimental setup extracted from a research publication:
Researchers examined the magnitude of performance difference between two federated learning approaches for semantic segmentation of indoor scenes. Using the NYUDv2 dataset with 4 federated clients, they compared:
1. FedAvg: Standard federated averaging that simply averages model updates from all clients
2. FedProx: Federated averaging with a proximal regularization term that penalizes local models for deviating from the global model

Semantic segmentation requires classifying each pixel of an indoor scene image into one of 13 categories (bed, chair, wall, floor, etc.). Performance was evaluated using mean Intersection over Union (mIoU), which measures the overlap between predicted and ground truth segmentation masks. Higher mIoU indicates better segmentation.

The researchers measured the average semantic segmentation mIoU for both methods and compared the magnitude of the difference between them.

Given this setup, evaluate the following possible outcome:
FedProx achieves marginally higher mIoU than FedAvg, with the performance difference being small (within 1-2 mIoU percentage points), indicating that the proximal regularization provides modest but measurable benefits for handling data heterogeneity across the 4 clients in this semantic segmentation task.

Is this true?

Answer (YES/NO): NO